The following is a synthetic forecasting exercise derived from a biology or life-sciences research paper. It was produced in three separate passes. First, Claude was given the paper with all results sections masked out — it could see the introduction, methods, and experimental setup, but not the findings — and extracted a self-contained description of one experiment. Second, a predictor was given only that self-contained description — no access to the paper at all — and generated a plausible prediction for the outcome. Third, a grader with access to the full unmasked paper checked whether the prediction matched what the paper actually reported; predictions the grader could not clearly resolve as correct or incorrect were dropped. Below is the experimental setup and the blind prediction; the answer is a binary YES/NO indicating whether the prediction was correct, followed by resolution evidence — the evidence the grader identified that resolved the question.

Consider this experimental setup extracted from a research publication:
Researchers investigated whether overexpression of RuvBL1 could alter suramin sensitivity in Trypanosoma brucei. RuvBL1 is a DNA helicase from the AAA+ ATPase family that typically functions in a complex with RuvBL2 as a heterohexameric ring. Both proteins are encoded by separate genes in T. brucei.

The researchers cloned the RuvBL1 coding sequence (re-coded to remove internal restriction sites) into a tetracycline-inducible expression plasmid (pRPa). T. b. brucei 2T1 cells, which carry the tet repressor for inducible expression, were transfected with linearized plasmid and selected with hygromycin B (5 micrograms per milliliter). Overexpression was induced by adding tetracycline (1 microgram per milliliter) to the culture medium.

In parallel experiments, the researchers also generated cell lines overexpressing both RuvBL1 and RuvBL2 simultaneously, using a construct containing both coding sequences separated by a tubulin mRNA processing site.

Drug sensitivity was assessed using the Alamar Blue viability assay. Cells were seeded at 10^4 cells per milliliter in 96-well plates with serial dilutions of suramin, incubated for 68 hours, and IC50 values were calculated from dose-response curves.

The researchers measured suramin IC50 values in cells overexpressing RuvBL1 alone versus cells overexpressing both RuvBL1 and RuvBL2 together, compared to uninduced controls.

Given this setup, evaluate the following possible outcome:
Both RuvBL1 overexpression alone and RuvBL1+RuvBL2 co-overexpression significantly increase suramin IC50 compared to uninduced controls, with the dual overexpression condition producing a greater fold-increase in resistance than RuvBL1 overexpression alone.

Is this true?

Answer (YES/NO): NO